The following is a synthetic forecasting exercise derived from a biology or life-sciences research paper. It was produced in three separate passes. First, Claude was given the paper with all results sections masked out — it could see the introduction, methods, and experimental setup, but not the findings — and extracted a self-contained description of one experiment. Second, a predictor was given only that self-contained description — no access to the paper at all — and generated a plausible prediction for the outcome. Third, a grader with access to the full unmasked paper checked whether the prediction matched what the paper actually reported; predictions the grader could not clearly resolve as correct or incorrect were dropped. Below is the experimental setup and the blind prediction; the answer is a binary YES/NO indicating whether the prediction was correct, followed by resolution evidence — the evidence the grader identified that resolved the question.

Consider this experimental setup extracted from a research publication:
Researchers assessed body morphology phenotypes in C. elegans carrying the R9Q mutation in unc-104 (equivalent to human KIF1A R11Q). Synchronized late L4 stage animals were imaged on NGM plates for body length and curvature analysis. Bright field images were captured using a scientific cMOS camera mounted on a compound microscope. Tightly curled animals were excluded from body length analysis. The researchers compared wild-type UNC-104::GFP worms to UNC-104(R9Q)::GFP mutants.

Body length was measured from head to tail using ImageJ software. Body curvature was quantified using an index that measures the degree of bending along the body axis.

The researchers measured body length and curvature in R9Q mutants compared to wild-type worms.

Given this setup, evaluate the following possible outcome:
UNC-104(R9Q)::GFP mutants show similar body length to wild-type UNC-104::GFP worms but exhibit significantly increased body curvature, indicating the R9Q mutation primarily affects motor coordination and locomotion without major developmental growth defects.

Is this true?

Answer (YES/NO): NO